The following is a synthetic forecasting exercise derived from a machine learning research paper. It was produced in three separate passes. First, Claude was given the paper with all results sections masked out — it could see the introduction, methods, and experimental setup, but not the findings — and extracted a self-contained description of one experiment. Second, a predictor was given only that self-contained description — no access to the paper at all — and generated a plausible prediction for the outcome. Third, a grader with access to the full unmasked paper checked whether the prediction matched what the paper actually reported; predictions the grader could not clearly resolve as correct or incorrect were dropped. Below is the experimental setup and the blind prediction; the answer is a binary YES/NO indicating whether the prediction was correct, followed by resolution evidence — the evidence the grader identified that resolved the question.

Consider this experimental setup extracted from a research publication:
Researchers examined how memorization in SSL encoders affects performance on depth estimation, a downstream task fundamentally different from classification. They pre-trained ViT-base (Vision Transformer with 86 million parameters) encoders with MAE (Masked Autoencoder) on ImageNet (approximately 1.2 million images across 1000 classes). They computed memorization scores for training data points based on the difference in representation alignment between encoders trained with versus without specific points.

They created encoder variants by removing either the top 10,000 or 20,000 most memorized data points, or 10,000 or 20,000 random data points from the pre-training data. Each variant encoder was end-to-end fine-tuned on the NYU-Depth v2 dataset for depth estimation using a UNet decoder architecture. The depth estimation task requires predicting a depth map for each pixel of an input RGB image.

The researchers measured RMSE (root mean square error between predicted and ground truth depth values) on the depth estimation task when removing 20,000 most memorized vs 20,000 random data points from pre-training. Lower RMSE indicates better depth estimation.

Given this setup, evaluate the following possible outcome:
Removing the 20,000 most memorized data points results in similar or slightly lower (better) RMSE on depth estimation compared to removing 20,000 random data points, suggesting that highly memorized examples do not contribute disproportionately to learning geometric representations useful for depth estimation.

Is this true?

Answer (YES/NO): NO